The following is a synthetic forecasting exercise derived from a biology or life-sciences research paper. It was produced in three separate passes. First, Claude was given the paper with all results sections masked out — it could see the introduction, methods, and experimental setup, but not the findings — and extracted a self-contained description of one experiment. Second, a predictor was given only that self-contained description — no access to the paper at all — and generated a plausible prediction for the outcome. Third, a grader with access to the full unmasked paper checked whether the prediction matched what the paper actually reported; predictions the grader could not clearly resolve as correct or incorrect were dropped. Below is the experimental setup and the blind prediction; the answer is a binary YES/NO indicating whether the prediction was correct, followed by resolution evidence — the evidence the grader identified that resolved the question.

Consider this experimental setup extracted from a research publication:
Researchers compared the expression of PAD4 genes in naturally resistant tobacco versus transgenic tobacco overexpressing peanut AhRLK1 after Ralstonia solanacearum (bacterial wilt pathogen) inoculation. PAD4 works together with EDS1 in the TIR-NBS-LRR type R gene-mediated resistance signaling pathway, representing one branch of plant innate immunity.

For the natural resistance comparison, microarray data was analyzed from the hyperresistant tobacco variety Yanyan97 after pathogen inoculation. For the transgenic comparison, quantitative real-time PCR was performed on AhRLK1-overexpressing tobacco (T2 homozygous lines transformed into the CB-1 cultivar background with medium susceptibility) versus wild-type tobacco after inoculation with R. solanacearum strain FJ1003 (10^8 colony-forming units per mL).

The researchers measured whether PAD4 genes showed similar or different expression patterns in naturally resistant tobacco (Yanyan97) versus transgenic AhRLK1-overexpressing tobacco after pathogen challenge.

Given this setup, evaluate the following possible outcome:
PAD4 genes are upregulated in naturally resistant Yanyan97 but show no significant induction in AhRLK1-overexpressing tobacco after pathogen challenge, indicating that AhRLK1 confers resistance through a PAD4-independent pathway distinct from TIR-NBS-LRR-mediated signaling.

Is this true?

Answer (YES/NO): NO